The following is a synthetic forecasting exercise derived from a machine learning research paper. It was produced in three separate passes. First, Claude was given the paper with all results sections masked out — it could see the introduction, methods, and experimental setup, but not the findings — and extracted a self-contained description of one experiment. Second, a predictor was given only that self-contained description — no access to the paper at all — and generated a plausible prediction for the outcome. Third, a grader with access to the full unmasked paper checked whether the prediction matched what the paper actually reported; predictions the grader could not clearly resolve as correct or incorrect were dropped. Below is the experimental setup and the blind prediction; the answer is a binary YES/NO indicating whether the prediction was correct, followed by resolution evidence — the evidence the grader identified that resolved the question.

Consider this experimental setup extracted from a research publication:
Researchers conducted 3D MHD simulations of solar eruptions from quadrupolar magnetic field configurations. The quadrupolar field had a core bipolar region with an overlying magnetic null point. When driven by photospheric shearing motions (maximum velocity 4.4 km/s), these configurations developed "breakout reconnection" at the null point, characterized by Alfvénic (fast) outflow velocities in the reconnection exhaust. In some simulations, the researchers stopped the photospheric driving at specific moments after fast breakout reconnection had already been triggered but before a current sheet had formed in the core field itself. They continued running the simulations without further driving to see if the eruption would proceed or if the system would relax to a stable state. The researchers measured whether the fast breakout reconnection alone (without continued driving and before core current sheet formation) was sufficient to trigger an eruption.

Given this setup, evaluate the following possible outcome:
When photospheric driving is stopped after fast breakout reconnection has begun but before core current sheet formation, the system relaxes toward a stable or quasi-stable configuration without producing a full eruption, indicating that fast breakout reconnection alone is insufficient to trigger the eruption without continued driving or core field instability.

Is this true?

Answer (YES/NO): YES